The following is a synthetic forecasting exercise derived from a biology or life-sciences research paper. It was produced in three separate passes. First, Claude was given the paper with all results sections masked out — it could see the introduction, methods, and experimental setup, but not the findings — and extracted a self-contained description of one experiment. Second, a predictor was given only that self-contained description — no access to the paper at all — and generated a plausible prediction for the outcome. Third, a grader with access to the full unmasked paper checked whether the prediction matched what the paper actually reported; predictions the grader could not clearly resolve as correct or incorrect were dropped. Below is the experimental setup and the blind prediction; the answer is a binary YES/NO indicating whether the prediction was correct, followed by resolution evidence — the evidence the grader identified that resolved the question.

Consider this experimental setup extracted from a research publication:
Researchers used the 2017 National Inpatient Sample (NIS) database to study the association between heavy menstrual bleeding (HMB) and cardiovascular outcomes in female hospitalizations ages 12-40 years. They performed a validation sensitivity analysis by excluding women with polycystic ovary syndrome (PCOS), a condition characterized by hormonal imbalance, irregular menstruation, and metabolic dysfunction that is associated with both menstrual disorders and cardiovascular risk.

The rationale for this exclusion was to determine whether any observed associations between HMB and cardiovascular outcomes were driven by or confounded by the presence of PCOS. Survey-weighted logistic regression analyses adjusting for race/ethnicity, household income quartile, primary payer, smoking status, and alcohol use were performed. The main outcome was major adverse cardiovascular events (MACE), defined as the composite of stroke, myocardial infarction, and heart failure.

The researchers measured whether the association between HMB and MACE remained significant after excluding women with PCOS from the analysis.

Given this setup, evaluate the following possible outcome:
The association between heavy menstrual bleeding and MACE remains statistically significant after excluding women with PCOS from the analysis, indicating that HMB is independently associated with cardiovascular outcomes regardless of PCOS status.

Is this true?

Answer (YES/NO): YES